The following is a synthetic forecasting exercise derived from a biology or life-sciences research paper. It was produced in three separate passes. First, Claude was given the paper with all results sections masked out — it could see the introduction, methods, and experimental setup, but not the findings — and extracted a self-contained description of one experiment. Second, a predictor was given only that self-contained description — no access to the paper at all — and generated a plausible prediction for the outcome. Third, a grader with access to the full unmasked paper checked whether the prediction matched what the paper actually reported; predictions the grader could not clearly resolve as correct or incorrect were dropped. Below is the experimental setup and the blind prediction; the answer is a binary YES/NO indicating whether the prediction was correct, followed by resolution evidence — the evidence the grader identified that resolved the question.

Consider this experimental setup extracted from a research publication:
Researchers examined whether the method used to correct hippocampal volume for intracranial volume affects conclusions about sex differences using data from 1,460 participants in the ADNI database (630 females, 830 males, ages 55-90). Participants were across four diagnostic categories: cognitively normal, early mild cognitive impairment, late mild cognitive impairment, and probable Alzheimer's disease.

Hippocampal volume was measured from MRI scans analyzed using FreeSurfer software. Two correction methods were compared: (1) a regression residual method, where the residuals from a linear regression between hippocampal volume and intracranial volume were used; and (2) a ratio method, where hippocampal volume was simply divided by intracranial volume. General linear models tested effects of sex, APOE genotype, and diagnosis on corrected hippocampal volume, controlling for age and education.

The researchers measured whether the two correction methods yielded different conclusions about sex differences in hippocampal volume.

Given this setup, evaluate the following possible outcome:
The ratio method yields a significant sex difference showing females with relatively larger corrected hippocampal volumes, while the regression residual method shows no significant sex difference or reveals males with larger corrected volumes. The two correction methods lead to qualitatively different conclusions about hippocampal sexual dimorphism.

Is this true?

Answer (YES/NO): YES